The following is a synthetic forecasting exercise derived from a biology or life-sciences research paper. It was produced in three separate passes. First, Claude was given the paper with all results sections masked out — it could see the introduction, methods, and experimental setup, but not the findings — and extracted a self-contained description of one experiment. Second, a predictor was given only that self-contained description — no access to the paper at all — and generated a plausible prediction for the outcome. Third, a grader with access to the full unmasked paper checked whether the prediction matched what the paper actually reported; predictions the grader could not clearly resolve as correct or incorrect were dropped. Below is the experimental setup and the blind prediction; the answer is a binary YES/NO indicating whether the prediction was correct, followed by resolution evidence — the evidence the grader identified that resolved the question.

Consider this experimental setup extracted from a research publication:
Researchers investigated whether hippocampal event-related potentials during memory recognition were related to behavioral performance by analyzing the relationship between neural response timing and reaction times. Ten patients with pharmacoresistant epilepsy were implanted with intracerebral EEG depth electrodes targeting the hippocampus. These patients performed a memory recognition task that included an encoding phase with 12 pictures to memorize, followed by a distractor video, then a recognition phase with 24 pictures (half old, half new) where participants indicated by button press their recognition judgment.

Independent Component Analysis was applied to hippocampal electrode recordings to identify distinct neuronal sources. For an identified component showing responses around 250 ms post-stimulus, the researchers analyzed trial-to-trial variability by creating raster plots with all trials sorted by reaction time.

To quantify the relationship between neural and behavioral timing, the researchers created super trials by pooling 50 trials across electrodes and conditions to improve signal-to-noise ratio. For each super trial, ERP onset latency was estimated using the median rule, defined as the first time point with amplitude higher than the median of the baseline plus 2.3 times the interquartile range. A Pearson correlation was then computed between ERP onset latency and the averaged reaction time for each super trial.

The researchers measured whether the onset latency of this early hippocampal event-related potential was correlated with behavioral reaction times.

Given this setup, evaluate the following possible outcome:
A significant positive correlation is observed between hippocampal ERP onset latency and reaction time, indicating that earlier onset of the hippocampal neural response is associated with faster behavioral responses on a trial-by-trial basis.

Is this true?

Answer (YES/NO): NO